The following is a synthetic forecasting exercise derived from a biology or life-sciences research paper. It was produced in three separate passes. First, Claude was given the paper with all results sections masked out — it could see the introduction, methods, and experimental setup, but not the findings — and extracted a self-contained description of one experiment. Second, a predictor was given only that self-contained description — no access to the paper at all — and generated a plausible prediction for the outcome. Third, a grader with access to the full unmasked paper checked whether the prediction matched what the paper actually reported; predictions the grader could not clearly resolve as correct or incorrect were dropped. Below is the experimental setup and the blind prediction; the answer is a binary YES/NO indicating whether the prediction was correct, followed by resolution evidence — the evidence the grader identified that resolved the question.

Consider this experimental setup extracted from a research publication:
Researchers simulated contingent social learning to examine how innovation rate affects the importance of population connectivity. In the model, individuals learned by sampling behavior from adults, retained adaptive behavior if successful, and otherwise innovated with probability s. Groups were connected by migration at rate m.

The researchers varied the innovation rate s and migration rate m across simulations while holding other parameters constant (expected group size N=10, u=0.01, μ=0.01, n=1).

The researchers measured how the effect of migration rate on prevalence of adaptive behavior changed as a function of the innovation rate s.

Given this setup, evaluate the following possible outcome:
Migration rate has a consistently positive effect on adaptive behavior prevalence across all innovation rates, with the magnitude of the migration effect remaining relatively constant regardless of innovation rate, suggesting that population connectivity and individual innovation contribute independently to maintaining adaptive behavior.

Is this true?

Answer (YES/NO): NO